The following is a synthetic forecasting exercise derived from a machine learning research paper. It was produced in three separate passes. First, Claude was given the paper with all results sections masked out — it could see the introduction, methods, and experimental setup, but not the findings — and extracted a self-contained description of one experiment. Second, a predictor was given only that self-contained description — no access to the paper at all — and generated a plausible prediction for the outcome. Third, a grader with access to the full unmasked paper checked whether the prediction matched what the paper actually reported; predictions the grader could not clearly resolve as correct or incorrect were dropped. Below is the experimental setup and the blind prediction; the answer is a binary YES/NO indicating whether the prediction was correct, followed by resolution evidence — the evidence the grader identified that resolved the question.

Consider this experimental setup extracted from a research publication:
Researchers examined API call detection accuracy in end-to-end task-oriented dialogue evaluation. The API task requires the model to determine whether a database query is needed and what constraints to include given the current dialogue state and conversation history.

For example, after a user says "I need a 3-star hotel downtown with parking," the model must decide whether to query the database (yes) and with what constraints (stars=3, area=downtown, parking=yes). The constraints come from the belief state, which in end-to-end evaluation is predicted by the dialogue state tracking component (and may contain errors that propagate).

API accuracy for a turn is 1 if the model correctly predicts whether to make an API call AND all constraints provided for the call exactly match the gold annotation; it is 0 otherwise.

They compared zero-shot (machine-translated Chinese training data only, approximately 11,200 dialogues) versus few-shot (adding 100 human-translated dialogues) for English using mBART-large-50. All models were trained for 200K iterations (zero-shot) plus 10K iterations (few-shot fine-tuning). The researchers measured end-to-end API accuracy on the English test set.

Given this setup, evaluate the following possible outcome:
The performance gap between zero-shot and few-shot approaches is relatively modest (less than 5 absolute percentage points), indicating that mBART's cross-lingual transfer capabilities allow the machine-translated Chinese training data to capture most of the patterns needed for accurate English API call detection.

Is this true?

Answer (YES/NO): NO